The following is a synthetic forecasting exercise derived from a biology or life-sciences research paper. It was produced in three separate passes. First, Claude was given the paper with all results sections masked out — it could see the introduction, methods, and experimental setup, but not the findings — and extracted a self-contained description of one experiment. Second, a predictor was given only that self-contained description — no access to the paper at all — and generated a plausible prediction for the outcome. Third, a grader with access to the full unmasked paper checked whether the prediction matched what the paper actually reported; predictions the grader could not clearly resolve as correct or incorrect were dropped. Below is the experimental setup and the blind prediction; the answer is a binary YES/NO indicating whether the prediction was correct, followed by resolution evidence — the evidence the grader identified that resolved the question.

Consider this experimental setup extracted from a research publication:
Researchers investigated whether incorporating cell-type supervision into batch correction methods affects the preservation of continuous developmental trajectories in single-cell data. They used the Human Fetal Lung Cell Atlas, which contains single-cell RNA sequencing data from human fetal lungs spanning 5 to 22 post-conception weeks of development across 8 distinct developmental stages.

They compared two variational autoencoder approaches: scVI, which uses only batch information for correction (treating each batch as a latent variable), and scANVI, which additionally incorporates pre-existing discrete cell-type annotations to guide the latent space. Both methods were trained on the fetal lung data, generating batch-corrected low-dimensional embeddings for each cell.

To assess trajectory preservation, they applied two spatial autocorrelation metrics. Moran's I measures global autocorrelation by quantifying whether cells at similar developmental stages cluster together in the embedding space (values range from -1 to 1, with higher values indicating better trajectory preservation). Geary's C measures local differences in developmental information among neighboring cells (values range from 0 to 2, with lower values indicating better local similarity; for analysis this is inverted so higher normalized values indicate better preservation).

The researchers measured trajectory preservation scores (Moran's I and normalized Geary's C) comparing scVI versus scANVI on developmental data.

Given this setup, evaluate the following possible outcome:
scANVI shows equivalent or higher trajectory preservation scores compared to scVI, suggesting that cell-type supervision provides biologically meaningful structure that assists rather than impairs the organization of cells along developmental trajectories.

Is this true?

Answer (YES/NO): NO